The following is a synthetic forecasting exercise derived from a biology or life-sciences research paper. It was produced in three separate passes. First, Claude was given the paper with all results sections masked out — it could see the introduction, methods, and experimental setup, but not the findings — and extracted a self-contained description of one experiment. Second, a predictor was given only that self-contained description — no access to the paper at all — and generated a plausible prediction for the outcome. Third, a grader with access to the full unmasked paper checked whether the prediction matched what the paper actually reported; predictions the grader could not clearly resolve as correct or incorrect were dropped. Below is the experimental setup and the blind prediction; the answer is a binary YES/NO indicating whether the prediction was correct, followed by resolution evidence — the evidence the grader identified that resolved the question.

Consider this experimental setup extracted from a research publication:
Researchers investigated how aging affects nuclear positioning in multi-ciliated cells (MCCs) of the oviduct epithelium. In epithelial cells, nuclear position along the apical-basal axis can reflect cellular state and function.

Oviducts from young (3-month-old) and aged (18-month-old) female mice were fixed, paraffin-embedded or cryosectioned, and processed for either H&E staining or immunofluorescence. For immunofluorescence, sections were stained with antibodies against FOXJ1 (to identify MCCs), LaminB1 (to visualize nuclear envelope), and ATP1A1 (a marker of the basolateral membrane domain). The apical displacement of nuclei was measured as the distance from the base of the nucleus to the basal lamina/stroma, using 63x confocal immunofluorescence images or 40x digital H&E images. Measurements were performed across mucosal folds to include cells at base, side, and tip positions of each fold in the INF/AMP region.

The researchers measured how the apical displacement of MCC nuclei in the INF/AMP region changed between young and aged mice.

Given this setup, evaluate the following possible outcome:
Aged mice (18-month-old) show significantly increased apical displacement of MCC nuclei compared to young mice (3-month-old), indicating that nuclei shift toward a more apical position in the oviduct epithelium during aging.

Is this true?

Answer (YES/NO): YES